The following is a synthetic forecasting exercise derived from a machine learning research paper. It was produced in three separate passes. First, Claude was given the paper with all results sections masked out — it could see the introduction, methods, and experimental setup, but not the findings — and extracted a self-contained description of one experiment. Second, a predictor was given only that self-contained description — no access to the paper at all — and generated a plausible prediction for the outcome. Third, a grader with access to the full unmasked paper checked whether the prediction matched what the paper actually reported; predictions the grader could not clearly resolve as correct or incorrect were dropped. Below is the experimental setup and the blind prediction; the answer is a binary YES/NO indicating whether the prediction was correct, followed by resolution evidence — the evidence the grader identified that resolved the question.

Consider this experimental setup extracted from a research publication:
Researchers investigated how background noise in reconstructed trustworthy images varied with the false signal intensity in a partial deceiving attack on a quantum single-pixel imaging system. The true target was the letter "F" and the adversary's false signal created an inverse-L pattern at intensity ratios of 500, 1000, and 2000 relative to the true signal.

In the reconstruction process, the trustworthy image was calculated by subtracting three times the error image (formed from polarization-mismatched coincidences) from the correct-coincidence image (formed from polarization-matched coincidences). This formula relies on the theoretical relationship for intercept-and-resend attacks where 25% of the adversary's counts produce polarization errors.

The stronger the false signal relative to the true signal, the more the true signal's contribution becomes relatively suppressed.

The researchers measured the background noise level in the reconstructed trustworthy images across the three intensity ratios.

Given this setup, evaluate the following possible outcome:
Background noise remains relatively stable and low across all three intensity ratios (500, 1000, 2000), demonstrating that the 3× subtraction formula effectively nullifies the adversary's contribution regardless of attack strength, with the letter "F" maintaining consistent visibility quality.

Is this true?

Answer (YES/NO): NO